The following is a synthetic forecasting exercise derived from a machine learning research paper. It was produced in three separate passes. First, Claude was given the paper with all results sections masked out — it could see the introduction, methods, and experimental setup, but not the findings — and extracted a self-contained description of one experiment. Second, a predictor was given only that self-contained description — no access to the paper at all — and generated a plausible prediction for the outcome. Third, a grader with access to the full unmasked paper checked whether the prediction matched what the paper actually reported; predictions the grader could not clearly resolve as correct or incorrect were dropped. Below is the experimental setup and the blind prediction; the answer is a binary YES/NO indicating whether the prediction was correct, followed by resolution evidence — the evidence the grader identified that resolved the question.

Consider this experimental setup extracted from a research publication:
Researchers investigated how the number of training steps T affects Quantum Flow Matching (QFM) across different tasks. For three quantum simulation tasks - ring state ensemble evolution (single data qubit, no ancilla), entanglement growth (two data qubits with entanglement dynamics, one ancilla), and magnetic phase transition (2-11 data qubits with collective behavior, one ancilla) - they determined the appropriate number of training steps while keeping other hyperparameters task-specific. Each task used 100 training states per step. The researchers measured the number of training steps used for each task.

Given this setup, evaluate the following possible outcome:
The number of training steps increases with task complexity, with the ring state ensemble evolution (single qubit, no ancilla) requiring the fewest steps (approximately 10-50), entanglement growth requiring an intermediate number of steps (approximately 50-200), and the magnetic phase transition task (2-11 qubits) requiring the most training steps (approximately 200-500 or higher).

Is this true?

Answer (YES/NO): NO